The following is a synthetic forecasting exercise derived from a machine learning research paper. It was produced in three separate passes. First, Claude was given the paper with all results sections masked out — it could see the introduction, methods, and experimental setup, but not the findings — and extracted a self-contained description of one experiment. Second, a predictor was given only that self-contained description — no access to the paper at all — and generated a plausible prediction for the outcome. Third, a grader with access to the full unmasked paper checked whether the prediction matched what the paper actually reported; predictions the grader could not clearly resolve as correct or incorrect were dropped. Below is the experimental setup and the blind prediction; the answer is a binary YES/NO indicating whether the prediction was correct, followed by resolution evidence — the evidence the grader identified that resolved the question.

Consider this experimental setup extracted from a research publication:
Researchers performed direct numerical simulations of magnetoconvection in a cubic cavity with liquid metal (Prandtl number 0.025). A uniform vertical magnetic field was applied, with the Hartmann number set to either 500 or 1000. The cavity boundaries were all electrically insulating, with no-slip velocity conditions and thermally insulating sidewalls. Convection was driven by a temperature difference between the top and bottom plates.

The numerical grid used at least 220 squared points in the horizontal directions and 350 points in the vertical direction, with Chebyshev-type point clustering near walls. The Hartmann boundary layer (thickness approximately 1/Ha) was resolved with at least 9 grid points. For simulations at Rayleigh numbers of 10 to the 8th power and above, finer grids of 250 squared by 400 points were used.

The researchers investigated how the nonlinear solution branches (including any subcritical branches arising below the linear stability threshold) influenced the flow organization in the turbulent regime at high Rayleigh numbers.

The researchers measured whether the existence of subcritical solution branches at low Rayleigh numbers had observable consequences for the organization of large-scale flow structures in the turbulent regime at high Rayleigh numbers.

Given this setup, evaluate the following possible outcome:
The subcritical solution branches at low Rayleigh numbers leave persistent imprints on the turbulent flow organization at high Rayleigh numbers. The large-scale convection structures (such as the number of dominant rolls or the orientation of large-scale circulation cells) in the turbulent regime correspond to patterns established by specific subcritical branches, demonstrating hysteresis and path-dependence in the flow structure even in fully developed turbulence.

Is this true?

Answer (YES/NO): NO